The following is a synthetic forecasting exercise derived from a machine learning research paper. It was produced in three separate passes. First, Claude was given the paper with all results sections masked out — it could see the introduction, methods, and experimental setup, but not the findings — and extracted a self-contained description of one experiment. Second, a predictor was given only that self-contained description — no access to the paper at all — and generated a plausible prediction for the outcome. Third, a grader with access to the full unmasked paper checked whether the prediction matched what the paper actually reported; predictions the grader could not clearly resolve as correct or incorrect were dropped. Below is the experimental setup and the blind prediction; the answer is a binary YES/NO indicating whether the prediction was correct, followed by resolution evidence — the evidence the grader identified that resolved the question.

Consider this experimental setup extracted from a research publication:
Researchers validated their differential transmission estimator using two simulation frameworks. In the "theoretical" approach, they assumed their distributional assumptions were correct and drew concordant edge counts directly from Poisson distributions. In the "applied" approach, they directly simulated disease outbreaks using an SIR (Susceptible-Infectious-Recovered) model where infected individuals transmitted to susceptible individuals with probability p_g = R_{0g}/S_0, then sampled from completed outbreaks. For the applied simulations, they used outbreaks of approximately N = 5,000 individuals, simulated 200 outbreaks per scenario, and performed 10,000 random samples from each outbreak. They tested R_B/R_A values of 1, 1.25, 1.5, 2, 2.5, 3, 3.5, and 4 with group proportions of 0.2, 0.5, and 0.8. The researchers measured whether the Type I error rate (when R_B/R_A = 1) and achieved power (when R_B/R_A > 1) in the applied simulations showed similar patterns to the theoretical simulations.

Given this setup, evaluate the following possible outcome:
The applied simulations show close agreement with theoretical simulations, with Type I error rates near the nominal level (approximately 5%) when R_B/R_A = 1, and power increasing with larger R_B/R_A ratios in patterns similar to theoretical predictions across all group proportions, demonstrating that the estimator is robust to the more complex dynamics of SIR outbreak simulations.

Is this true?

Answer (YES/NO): YES